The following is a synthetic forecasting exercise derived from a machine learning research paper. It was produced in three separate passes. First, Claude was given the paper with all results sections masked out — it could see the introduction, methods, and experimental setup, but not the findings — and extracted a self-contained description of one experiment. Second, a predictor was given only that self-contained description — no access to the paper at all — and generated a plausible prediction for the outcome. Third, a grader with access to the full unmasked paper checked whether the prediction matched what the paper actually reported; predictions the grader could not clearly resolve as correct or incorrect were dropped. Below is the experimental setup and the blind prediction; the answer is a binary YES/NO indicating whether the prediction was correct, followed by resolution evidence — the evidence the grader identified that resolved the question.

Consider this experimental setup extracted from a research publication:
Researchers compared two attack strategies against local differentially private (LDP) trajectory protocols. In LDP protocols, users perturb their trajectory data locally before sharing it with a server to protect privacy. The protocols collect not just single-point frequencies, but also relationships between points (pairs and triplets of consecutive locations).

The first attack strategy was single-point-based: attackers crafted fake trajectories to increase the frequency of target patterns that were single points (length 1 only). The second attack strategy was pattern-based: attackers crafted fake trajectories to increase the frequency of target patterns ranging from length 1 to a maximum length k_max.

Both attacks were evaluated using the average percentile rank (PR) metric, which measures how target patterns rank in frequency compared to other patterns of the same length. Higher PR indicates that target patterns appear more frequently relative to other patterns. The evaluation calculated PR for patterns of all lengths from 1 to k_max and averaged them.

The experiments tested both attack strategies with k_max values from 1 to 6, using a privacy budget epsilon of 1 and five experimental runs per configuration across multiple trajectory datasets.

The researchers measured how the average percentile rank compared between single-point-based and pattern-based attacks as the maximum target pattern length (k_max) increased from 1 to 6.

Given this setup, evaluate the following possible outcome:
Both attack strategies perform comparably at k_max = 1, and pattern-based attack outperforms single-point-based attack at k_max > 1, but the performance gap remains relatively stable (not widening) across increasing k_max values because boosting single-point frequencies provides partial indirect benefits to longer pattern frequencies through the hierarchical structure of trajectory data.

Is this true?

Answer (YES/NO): NO